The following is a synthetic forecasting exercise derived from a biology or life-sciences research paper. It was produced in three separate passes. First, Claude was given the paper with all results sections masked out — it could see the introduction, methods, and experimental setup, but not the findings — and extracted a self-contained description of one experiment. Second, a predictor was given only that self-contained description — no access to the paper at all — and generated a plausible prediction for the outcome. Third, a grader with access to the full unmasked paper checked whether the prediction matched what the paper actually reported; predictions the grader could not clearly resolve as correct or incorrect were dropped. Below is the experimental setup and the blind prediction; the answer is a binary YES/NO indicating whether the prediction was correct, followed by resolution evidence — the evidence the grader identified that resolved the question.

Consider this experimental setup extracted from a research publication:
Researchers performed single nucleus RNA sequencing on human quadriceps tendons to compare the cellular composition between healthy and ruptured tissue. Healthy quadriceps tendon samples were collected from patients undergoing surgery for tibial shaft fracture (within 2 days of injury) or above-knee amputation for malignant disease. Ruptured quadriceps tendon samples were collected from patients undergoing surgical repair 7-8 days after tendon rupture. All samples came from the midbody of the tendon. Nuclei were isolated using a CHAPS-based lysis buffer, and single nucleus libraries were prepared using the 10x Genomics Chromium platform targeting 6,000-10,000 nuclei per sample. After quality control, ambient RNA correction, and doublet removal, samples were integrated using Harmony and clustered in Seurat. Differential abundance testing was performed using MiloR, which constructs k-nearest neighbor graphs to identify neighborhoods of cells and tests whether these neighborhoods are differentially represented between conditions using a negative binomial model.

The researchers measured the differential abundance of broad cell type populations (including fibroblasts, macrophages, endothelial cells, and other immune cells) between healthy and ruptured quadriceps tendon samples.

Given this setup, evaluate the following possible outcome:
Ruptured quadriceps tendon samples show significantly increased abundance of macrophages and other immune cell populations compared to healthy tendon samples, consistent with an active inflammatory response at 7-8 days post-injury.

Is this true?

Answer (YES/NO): NO